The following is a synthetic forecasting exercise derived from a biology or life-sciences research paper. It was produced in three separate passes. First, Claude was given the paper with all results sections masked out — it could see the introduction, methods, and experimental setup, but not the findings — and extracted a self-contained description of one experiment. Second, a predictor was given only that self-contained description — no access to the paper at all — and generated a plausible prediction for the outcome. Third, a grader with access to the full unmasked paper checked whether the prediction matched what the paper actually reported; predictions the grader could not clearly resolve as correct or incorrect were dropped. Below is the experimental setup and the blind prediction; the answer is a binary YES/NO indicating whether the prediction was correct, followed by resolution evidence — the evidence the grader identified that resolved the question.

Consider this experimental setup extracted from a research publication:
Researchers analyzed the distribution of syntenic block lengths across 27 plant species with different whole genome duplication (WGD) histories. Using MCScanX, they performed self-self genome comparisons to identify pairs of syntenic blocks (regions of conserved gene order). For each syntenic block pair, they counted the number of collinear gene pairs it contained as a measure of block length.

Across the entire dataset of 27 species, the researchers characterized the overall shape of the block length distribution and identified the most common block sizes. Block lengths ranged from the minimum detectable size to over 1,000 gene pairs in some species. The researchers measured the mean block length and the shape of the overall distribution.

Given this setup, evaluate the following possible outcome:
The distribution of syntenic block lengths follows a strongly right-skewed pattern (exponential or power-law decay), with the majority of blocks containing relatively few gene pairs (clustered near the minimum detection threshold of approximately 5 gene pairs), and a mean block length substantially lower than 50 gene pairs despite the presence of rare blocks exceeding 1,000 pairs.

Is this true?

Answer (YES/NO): NO